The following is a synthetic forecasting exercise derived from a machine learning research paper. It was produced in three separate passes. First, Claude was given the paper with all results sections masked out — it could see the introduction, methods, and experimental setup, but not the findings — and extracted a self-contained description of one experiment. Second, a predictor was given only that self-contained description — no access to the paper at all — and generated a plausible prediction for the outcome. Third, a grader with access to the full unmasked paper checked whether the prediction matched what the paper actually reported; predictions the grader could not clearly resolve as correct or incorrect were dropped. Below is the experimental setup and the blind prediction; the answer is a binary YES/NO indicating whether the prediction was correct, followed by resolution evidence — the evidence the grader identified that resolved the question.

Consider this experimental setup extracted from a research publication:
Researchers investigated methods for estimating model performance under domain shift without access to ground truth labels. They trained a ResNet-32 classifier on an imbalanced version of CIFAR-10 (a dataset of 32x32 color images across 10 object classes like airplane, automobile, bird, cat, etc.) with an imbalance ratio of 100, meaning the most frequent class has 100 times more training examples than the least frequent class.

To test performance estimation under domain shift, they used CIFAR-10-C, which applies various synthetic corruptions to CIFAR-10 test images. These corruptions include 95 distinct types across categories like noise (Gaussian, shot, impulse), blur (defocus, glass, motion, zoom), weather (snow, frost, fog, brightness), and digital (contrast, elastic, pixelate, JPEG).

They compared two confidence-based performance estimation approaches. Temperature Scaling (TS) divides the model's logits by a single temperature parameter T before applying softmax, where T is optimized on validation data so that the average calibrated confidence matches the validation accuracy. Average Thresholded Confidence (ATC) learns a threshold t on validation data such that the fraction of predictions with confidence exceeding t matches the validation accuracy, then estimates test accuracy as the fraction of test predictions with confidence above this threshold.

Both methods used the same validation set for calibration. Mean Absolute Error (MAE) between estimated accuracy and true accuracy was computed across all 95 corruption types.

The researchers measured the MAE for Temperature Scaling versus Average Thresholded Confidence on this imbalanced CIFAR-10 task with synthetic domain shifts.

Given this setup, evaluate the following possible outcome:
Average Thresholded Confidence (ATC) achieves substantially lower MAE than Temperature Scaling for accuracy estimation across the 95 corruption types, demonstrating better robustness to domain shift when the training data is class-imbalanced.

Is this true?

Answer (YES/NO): NO